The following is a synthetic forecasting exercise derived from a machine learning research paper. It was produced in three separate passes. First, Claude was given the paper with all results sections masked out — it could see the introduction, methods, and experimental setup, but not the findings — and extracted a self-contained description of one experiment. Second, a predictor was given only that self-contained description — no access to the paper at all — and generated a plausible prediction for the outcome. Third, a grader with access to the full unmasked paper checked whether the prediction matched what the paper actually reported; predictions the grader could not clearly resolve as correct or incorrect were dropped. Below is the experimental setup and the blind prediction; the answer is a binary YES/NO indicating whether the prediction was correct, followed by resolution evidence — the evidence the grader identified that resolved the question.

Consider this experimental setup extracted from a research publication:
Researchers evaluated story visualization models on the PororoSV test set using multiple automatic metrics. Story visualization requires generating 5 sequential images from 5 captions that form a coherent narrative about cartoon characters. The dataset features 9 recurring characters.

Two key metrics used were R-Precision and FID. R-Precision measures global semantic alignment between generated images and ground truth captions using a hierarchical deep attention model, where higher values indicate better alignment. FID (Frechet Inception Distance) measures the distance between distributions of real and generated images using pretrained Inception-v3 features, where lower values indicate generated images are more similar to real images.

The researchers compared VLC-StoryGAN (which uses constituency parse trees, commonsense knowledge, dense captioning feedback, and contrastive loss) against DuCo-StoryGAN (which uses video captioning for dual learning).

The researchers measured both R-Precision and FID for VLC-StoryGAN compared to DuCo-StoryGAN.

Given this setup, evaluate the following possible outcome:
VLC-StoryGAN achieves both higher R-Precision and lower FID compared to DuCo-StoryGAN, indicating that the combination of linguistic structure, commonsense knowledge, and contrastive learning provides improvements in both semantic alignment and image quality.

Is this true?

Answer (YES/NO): NO